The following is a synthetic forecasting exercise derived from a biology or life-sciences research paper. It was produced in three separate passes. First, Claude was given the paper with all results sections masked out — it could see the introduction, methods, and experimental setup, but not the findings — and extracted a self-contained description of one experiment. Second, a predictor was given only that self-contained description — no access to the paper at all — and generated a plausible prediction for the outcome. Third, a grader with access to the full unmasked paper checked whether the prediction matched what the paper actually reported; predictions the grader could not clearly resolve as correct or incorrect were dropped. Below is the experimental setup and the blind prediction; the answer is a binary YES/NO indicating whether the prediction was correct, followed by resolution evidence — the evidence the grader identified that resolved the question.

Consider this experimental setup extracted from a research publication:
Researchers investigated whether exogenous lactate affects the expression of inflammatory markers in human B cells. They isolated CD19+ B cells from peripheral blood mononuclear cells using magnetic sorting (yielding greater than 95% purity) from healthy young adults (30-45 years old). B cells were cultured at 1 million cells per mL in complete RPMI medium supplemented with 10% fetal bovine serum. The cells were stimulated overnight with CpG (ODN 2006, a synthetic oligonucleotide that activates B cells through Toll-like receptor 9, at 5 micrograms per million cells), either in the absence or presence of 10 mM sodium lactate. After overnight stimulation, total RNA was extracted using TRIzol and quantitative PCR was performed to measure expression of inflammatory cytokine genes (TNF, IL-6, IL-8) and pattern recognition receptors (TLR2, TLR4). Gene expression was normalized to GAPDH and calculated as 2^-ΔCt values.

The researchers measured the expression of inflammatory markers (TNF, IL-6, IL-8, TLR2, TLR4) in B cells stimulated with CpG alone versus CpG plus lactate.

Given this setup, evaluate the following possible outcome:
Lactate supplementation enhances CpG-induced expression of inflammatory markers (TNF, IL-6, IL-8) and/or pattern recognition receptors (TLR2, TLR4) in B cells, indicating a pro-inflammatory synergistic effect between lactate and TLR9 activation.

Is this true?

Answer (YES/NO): YES